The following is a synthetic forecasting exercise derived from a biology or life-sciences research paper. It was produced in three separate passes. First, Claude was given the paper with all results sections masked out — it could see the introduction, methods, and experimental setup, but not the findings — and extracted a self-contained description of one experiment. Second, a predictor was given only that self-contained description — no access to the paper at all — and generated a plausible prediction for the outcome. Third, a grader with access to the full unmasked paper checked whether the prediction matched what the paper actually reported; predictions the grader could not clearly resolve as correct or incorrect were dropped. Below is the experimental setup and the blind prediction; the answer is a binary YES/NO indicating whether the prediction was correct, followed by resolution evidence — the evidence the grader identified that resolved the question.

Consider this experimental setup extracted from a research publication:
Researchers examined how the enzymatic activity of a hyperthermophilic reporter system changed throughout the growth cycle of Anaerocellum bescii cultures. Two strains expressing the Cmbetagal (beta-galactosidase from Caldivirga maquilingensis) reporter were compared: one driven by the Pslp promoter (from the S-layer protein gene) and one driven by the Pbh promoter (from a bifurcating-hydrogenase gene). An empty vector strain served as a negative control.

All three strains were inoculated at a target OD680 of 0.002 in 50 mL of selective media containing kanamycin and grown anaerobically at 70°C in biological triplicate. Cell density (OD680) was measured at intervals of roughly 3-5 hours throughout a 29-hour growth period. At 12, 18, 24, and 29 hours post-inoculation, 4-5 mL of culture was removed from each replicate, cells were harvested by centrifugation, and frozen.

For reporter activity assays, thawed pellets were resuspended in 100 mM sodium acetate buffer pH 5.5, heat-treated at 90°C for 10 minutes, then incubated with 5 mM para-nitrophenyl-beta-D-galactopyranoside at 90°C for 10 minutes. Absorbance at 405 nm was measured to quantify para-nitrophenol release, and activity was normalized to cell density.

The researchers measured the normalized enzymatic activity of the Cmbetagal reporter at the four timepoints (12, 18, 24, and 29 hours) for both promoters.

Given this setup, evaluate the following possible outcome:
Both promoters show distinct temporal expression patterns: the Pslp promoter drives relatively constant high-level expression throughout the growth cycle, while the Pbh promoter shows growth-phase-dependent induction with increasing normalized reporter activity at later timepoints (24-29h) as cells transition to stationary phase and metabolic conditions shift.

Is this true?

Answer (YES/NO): NO